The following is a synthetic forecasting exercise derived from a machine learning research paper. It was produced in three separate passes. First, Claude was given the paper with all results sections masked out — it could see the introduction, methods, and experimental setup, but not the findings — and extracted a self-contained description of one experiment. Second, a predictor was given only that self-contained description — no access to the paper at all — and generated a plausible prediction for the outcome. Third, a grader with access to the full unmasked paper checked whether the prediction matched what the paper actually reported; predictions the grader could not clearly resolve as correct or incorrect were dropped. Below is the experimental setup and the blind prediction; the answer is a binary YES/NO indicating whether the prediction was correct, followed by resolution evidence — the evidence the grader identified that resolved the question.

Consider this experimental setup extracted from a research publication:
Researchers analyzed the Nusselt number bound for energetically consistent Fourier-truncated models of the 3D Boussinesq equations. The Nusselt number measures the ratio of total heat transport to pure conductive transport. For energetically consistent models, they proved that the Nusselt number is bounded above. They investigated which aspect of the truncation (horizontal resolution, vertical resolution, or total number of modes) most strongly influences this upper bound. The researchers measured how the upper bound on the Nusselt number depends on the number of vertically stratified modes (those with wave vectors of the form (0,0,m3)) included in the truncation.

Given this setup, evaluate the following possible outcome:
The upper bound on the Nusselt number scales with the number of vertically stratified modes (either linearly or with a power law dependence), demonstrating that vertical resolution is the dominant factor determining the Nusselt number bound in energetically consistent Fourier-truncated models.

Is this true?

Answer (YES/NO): YES